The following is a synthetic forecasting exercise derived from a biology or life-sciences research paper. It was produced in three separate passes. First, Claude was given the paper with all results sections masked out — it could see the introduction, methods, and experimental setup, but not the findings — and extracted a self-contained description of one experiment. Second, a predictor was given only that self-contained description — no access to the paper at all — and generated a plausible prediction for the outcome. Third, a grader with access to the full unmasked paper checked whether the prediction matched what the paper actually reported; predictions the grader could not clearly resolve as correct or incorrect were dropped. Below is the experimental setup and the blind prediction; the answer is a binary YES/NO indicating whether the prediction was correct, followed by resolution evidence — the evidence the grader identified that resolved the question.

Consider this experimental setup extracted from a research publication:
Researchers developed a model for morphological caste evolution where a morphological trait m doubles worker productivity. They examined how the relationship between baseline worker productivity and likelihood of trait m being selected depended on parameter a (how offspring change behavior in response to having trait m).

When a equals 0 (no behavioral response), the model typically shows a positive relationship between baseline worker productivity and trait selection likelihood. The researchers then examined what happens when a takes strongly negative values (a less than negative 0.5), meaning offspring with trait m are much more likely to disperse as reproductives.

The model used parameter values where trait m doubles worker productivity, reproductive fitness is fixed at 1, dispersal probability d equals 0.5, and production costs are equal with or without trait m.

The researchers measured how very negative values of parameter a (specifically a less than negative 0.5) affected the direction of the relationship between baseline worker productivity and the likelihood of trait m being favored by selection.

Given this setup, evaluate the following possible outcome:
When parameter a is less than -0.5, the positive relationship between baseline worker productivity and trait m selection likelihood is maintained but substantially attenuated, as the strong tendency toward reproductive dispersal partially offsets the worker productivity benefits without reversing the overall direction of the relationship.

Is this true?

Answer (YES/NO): NO